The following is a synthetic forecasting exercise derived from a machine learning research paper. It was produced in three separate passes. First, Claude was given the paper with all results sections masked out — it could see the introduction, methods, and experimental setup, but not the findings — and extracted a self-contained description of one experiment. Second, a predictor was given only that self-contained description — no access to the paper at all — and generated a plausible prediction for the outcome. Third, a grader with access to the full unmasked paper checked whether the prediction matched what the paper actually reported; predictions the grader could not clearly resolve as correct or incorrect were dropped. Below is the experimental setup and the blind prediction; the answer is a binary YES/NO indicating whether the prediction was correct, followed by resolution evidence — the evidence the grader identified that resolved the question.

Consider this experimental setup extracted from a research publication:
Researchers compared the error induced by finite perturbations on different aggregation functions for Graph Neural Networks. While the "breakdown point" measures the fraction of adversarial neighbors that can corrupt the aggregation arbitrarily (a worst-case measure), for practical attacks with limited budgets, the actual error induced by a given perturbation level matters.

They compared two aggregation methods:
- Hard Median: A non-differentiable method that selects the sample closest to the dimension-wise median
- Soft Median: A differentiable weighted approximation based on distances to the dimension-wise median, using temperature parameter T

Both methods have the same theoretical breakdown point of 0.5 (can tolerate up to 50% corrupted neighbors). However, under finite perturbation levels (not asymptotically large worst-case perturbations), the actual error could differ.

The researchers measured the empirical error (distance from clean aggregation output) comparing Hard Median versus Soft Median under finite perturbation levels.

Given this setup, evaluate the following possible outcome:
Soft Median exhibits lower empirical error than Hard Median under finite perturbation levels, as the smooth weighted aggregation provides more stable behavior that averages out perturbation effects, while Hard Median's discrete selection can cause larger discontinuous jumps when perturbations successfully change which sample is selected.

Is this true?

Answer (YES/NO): YES